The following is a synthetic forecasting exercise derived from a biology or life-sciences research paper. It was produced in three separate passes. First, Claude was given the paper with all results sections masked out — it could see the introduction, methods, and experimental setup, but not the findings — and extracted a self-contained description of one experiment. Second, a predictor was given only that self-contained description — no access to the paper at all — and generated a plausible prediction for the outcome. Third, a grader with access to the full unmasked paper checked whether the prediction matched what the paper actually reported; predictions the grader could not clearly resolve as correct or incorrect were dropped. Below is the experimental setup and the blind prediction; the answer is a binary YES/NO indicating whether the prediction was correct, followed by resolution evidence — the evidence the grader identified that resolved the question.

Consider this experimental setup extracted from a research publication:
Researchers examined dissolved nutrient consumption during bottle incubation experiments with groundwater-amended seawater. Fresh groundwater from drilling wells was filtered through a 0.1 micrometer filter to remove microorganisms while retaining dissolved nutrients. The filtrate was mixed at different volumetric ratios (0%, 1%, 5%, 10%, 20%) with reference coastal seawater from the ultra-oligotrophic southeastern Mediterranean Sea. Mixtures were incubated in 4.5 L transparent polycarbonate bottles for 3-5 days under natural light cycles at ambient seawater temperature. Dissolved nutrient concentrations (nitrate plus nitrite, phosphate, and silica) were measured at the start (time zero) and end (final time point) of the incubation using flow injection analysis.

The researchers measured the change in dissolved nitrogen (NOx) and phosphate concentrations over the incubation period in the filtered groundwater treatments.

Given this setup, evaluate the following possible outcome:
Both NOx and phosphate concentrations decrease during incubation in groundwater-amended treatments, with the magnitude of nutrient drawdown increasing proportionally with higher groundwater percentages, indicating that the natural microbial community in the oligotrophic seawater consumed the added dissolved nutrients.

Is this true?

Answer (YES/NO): NO